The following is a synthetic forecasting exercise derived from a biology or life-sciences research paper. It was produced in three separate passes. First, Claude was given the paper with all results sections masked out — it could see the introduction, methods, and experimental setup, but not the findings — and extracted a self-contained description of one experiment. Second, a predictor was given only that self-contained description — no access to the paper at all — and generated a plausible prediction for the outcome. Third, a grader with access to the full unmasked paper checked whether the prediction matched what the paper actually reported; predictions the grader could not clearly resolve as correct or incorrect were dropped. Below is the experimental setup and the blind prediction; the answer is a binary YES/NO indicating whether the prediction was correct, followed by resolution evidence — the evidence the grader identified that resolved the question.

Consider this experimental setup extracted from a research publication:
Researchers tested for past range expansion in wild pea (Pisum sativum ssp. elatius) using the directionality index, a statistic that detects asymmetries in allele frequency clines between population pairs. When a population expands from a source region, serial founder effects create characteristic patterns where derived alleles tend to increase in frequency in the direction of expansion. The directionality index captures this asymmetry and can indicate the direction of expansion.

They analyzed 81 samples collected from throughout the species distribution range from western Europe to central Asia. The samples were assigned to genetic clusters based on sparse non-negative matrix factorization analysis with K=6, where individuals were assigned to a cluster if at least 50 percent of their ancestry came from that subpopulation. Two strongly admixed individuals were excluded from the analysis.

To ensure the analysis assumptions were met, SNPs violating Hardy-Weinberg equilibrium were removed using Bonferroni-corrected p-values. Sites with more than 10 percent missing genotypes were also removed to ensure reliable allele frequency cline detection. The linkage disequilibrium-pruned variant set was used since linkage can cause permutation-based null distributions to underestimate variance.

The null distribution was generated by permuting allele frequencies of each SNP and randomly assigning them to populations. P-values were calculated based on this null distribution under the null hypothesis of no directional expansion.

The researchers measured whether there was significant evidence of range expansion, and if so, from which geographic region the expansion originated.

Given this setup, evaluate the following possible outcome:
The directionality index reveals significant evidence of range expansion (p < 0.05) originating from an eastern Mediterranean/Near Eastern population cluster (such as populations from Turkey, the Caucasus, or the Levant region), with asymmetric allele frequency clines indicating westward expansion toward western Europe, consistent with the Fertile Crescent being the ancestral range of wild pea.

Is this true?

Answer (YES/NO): NO